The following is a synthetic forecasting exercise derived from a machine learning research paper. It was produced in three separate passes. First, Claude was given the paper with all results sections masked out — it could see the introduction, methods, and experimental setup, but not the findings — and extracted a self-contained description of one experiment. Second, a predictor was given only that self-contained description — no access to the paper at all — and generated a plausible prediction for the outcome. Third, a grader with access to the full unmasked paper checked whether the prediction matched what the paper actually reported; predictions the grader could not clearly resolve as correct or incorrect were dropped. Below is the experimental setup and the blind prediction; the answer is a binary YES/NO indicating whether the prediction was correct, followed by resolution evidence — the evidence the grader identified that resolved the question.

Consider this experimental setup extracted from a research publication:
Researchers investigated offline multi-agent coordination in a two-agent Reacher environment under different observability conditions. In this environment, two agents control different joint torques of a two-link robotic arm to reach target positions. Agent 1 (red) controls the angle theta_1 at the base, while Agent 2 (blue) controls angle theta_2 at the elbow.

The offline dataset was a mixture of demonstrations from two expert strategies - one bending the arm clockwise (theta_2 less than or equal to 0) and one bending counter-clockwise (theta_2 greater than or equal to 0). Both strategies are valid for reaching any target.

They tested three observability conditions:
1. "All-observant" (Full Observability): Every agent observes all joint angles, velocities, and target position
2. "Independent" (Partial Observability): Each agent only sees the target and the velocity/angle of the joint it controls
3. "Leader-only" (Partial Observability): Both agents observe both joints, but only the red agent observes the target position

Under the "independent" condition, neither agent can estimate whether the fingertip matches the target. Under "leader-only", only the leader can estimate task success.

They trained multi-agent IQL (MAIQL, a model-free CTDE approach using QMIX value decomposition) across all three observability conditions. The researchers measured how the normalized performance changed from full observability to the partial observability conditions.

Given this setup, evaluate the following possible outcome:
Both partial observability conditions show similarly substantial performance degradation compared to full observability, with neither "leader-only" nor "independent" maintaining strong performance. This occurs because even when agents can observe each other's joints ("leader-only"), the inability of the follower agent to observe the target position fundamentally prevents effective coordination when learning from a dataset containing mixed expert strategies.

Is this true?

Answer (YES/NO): NO